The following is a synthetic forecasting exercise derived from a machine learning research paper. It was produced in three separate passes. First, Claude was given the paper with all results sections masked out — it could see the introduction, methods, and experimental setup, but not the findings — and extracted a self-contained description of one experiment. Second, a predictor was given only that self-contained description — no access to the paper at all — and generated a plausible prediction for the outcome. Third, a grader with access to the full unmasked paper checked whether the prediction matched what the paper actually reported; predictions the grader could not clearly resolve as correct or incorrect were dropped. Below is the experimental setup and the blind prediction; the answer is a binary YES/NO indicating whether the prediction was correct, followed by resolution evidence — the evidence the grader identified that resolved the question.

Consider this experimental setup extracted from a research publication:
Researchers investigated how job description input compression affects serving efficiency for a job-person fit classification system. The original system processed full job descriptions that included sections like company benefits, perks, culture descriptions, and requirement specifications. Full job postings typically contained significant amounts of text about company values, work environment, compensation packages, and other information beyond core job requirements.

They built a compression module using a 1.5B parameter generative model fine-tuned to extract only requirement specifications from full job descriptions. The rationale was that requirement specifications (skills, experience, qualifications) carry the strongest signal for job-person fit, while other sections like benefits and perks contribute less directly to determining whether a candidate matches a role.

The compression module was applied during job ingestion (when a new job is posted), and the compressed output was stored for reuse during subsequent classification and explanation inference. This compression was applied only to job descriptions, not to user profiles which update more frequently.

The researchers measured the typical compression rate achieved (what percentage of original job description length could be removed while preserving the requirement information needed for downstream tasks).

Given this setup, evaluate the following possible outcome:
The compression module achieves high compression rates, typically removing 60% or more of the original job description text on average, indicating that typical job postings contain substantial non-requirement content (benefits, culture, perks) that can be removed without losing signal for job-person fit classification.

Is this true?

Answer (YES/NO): YES